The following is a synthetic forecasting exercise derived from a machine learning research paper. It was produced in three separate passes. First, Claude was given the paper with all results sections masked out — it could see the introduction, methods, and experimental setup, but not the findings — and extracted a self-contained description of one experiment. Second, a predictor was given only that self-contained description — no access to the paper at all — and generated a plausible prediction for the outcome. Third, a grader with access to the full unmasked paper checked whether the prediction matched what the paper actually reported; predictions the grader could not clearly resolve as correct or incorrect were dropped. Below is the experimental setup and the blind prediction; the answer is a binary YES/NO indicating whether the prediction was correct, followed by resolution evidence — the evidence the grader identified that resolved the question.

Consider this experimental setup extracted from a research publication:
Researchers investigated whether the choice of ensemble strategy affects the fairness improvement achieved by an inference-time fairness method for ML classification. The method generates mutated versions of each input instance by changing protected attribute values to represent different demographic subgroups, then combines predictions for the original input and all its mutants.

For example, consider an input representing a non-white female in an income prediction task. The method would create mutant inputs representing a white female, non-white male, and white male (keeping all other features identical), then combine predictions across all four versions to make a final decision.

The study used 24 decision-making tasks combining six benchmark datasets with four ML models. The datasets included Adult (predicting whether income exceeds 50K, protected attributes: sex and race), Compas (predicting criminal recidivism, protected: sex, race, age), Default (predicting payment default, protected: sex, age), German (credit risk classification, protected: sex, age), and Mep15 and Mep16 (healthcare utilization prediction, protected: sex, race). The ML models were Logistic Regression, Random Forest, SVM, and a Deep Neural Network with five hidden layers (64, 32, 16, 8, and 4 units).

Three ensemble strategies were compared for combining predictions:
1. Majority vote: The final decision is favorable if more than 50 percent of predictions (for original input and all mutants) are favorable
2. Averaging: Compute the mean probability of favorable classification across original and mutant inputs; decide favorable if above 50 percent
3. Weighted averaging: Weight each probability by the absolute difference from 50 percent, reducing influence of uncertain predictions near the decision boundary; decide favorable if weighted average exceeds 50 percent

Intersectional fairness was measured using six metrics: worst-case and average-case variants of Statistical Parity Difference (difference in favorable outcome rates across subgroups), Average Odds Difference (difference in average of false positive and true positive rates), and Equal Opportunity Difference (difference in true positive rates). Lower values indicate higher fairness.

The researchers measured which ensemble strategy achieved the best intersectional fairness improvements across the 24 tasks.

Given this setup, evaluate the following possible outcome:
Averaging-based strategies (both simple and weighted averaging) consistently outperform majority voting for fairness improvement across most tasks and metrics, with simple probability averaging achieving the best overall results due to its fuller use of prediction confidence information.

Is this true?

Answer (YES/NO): NO